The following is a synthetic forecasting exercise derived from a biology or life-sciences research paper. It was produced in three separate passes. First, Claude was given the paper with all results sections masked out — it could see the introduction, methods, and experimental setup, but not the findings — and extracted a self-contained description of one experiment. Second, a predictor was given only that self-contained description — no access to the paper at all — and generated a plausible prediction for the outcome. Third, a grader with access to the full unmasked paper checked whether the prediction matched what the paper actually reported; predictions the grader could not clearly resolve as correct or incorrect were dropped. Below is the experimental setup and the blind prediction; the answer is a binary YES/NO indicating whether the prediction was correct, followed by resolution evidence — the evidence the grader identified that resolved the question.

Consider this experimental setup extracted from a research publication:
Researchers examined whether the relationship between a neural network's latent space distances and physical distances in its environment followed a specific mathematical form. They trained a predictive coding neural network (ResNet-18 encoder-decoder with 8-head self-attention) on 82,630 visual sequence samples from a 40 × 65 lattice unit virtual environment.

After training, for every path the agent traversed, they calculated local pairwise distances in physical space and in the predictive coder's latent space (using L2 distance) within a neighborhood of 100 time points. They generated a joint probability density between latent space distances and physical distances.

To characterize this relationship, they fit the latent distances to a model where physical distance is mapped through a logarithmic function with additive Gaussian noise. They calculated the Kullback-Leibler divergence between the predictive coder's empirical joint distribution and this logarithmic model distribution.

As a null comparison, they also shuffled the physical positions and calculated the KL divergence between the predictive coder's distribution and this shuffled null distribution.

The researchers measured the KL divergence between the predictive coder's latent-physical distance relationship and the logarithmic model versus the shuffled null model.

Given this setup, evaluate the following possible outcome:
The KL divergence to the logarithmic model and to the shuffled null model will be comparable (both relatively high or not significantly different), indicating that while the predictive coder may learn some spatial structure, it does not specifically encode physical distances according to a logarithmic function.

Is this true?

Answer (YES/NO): NO